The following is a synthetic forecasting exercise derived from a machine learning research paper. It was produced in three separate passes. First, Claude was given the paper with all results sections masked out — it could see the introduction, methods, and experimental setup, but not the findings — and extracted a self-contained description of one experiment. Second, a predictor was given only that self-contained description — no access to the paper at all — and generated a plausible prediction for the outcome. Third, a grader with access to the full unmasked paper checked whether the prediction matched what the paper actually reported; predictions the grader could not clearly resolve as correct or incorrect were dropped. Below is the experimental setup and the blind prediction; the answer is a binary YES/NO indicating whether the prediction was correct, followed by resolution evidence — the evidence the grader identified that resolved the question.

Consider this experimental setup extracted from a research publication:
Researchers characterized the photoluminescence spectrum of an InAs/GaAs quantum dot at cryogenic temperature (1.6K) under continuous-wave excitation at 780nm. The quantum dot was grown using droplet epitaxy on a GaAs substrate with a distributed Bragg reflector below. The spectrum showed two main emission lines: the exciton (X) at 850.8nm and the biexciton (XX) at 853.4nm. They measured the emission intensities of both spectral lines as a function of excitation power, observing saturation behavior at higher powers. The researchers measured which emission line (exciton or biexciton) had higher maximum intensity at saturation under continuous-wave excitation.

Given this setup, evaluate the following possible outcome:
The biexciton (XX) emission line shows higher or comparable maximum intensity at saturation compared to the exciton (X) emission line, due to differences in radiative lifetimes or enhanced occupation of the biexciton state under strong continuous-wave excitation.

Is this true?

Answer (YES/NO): YES